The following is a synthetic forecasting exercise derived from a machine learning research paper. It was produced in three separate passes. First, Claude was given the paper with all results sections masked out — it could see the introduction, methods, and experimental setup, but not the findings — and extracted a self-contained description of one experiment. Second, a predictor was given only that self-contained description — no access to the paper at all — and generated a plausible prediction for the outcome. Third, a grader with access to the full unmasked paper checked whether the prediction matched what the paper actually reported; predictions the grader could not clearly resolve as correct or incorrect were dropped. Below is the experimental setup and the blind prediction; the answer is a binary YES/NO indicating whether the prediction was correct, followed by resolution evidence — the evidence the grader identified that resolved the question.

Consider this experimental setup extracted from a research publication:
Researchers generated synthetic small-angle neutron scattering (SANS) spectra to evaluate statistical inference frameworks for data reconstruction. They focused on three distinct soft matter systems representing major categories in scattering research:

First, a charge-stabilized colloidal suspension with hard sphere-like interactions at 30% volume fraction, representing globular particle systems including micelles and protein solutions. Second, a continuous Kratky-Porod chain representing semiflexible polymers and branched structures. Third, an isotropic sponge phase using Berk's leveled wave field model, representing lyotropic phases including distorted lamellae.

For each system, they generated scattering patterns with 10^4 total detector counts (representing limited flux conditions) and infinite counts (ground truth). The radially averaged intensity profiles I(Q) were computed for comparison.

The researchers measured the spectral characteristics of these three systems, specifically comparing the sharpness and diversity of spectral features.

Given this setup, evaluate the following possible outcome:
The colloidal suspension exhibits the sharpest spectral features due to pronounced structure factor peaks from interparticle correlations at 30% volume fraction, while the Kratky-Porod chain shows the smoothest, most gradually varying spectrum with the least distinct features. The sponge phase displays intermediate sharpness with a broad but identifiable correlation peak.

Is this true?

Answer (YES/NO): NO